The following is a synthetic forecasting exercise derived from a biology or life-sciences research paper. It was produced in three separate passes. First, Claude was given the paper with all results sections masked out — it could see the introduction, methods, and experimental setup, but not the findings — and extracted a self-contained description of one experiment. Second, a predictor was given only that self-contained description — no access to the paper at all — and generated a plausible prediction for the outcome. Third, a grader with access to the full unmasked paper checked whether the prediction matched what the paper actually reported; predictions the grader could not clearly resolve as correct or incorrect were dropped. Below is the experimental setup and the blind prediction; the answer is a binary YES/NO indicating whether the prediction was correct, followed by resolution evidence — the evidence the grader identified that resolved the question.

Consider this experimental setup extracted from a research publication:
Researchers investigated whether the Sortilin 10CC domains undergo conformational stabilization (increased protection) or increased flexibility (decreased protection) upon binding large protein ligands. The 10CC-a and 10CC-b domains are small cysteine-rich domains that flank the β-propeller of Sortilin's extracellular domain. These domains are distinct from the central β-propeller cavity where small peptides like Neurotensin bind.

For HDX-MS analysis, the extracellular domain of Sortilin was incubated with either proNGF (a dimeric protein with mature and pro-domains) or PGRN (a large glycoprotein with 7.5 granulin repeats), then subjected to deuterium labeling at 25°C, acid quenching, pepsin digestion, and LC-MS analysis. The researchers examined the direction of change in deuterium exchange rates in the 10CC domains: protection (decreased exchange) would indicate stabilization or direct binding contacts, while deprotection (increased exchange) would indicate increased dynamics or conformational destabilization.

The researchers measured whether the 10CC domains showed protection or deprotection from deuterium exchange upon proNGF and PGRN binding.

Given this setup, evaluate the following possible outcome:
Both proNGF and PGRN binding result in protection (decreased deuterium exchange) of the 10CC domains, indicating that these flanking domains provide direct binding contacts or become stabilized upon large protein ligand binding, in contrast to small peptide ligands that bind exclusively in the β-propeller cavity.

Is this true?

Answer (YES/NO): NO